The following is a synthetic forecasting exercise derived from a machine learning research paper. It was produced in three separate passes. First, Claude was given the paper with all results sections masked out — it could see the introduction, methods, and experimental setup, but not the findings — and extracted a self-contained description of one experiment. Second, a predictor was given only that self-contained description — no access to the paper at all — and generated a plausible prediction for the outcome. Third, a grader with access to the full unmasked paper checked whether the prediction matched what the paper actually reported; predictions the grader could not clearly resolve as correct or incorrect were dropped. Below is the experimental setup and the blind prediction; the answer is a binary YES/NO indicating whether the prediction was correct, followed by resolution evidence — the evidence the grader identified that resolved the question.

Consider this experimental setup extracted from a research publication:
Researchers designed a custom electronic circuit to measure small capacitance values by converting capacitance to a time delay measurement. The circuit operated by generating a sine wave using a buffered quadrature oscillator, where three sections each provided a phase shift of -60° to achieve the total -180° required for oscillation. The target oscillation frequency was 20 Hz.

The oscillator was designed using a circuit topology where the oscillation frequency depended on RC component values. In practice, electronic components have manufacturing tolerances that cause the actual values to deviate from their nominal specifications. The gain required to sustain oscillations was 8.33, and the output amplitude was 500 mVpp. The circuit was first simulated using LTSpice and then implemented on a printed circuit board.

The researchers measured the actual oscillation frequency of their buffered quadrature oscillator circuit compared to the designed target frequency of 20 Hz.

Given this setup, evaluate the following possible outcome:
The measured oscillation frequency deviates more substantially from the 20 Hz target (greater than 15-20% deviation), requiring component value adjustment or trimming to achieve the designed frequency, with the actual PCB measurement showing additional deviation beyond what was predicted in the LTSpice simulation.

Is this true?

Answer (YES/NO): NO